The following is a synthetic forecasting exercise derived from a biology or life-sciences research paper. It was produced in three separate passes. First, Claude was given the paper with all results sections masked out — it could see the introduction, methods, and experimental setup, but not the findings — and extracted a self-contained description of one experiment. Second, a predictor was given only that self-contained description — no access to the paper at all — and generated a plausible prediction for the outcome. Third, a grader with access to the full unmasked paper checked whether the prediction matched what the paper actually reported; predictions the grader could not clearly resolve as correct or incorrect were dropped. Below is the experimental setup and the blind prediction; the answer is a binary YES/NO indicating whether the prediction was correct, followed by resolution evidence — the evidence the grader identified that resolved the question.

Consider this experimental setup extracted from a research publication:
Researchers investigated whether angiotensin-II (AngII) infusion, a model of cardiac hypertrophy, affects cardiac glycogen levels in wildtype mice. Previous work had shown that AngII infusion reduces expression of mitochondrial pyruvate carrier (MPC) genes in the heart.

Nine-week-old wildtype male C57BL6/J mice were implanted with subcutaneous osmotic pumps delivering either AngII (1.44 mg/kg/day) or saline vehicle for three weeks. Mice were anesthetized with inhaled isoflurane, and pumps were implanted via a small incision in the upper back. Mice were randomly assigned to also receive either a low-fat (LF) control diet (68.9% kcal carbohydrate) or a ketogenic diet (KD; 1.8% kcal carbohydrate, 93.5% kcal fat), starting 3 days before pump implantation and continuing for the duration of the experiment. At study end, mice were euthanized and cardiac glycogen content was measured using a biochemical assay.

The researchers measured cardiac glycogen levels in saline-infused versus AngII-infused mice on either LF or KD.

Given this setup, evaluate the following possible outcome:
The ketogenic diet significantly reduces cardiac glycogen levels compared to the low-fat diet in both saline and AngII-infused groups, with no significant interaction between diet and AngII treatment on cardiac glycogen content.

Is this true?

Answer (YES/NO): NO